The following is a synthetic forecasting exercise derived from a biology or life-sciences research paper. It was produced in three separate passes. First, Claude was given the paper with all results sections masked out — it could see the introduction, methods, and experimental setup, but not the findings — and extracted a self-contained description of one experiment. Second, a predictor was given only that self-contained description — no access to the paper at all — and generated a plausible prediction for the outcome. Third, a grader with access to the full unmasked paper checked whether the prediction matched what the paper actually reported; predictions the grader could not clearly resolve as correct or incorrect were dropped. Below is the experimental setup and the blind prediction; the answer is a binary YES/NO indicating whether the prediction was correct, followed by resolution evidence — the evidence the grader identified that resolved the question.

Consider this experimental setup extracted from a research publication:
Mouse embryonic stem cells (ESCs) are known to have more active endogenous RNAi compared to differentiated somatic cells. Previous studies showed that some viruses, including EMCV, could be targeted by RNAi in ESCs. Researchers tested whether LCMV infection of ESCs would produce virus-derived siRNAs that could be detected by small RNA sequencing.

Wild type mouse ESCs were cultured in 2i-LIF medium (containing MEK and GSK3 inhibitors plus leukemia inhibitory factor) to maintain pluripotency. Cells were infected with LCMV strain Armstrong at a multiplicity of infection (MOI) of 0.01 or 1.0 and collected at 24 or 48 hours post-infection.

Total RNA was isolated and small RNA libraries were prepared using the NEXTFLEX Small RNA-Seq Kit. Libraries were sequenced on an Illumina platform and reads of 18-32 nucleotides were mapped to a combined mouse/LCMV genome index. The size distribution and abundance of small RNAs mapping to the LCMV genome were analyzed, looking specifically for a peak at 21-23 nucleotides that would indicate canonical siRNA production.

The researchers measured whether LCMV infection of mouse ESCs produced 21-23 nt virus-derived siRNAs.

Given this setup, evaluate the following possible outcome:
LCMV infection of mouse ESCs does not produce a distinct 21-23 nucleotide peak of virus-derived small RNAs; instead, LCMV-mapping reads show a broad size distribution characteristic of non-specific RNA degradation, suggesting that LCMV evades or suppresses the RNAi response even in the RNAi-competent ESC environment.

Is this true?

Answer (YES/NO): NO